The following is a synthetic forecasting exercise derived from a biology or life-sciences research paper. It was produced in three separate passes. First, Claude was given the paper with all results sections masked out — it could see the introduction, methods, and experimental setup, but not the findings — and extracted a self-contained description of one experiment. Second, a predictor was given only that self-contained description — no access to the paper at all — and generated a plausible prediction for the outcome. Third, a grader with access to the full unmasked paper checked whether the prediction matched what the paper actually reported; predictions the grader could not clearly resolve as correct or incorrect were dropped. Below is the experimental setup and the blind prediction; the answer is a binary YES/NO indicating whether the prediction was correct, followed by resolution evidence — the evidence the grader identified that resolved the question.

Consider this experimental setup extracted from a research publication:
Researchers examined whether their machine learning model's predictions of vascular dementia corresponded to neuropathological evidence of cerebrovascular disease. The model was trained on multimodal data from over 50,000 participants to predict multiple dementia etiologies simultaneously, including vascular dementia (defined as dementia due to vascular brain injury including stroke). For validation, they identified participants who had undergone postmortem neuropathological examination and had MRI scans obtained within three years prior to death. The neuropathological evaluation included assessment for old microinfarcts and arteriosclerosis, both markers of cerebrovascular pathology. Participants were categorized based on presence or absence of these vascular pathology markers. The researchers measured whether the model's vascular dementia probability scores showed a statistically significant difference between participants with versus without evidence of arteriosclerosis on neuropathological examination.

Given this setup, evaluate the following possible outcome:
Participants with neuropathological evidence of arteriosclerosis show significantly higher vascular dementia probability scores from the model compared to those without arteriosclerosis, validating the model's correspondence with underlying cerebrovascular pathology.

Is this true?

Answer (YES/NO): YES